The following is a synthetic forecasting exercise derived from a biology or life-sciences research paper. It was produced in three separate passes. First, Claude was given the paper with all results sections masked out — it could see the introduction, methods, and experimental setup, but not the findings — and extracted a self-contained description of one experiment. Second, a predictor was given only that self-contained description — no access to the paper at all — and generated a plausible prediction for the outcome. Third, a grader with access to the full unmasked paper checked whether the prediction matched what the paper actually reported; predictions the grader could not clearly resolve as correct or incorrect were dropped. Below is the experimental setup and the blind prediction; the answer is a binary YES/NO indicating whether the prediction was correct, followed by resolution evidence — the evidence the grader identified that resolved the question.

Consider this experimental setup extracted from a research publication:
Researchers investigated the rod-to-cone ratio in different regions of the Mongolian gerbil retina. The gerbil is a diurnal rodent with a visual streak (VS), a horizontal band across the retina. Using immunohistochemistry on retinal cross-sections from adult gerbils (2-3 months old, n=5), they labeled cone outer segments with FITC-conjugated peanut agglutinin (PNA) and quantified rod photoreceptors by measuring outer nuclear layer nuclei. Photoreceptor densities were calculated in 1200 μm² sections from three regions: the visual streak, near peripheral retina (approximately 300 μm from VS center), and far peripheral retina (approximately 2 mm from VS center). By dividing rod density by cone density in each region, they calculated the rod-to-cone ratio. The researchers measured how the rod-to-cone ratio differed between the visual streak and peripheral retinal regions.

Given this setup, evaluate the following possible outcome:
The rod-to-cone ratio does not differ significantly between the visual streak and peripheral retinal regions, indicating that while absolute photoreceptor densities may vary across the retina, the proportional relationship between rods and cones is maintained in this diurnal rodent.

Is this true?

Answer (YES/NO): NO